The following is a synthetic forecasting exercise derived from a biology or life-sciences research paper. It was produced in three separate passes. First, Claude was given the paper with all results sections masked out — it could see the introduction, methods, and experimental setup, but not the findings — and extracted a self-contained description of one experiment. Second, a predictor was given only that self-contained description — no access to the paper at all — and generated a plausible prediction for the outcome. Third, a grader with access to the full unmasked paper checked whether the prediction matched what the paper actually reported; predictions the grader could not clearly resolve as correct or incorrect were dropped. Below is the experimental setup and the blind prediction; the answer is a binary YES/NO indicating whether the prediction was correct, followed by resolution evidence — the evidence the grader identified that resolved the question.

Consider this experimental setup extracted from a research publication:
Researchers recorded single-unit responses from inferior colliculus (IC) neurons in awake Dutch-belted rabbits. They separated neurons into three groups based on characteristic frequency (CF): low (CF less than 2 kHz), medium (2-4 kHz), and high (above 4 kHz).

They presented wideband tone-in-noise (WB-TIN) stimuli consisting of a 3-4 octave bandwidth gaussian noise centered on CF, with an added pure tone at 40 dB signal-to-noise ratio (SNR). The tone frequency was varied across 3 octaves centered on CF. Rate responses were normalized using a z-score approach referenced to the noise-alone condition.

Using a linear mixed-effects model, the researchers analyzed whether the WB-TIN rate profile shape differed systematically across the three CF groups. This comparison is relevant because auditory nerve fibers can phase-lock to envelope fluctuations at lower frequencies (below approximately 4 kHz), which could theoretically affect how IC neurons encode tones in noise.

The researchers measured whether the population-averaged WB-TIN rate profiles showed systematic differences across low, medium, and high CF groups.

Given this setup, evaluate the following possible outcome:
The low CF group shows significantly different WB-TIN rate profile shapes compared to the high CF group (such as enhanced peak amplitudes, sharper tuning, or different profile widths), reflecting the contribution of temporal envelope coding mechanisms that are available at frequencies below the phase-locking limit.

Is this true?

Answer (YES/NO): NO